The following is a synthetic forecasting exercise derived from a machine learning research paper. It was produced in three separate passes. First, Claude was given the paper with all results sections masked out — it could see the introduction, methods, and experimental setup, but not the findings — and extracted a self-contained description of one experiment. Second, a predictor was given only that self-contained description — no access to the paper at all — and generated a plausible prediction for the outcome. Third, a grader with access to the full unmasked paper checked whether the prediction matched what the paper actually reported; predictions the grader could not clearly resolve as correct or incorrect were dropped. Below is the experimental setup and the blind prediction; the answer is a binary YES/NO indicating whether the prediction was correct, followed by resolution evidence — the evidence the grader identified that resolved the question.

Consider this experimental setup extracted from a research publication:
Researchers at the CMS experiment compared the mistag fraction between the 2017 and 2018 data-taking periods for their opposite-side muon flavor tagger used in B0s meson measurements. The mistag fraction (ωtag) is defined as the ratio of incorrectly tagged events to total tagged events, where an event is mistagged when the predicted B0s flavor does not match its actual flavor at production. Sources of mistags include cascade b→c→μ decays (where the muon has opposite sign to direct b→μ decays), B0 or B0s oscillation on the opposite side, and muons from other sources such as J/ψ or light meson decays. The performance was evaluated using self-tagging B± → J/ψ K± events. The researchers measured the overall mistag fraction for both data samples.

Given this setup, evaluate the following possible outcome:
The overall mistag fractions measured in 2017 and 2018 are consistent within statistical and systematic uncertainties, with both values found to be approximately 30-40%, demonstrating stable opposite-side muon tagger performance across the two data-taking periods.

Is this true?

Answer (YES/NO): NO